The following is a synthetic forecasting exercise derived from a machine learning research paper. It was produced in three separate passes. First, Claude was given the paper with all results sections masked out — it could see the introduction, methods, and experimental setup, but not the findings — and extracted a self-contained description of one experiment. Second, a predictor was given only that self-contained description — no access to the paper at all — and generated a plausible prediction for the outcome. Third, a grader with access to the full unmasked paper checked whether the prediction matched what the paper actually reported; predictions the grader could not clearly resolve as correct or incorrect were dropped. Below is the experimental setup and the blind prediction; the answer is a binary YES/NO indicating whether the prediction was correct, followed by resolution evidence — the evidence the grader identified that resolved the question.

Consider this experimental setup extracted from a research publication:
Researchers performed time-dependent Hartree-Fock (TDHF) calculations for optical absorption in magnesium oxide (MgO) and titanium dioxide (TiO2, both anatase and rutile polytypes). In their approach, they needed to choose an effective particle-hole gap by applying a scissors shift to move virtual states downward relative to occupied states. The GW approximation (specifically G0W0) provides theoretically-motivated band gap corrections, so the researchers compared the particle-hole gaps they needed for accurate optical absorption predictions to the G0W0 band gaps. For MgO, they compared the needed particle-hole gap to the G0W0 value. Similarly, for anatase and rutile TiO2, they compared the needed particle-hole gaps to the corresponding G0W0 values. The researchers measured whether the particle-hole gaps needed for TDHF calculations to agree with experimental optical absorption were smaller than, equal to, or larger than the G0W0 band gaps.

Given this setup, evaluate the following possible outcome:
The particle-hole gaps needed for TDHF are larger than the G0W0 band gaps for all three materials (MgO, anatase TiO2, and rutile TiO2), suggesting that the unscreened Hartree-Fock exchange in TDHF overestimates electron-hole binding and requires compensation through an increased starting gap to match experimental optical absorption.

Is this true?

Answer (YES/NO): YES